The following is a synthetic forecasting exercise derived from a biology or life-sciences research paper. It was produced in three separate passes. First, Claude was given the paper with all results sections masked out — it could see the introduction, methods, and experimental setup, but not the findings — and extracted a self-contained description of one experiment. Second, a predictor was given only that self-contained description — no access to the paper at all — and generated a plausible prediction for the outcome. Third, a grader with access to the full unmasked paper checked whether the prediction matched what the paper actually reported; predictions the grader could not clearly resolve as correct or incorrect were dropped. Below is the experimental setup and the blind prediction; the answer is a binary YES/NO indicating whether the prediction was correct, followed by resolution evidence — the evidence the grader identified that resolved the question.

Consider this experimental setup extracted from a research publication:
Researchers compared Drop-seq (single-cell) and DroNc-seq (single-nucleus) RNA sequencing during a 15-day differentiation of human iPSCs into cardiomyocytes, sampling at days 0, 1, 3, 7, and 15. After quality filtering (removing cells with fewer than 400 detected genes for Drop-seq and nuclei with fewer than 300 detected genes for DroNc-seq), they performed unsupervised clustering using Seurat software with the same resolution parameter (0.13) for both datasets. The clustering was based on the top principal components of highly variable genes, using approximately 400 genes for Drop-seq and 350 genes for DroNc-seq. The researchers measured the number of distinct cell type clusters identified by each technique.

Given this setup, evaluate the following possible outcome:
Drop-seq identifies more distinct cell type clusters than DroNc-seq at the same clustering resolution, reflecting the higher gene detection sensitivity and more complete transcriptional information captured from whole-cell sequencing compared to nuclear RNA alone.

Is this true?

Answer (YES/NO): YES